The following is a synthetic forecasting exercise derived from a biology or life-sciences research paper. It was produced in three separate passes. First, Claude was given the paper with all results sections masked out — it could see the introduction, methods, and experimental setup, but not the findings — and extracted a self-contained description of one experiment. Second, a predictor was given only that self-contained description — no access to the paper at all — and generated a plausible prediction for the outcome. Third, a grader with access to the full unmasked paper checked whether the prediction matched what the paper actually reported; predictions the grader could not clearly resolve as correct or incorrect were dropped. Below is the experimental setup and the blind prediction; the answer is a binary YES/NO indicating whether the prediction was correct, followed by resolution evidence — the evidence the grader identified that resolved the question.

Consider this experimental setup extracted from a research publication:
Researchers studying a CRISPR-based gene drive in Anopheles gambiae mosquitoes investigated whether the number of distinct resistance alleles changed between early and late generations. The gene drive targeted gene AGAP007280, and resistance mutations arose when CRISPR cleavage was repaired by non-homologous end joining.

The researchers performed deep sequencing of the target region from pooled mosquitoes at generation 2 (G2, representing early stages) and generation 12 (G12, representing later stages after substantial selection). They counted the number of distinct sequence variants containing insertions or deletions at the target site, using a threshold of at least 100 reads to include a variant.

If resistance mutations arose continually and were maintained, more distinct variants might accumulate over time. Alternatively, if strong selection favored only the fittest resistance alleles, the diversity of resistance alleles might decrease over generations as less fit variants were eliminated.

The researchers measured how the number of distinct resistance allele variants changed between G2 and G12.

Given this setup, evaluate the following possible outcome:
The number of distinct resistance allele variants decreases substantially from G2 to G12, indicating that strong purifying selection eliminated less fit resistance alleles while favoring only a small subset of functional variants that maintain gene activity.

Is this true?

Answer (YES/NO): YES